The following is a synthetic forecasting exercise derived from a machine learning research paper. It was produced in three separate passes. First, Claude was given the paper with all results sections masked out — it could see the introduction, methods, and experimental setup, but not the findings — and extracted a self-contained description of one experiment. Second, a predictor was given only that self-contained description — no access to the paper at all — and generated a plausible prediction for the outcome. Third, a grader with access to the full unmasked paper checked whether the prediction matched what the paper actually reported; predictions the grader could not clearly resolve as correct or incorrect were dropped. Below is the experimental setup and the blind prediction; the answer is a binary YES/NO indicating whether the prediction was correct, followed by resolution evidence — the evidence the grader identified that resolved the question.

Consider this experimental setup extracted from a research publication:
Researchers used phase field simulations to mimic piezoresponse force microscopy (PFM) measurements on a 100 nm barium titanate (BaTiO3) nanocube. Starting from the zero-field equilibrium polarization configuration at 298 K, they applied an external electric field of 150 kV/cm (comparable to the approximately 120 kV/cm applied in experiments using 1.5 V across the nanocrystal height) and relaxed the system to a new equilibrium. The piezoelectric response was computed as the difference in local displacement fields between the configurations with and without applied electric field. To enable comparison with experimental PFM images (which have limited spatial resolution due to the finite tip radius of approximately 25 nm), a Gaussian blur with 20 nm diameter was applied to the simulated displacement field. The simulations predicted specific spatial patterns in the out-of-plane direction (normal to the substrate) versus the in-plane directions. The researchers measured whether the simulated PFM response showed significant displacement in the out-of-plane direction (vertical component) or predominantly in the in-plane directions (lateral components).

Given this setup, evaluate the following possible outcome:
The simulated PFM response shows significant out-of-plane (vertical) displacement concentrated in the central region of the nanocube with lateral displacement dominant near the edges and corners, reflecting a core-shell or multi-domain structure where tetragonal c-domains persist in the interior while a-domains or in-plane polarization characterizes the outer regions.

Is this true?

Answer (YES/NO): NO